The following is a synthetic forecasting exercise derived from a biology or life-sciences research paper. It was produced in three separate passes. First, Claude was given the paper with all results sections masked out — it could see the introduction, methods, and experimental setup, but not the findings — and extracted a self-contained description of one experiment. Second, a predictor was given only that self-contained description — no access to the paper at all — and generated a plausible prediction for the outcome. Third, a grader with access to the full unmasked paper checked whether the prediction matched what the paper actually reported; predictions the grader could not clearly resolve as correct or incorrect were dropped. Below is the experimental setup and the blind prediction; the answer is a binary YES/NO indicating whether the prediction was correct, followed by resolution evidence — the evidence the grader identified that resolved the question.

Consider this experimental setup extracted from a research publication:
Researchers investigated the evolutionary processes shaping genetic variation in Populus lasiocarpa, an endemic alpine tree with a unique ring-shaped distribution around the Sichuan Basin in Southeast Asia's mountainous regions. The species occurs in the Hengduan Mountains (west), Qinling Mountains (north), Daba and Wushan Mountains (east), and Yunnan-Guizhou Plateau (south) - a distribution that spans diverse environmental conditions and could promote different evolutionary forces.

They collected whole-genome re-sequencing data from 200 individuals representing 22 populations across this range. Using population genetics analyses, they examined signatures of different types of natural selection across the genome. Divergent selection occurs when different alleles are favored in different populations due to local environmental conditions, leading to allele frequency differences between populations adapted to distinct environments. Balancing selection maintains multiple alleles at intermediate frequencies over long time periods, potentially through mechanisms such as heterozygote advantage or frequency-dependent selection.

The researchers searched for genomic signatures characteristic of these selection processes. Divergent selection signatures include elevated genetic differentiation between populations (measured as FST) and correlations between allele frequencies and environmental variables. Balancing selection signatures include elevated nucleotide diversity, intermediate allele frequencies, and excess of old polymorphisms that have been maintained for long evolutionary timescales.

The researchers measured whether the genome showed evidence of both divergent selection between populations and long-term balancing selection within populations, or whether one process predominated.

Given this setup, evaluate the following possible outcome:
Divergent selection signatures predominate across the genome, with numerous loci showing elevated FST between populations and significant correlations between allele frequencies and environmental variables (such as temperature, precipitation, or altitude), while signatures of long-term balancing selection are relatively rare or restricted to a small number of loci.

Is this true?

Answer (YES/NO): NO